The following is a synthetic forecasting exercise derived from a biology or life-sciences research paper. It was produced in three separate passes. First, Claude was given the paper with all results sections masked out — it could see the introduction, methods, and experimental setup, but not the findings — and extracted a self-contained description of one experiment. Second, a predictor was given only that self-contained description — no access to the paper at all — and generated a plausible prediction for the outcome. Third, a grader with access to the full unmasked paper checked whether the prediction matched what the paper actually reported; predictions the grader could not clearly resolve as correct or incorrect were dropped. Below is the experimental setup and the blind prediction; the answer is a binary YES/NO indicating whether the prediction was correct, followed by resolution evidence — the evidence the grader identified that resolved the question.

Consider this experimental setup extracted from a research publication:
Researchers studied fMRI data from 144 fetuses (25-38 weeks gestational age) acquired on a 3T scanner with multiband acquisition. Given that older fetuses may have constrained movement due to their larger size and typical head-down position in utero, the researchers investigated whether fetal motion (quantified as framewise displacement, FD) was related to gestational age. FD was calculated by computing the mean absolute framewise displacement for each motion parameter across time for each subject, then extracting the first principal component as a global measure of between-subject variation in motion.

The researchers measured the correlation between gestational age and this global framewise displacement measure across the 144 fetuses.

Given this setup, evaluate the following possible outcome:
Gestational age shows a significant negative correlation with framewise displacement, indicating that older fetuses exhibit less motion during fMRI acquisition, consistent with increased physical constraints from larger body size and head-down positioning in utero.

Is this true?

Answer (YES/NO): NO